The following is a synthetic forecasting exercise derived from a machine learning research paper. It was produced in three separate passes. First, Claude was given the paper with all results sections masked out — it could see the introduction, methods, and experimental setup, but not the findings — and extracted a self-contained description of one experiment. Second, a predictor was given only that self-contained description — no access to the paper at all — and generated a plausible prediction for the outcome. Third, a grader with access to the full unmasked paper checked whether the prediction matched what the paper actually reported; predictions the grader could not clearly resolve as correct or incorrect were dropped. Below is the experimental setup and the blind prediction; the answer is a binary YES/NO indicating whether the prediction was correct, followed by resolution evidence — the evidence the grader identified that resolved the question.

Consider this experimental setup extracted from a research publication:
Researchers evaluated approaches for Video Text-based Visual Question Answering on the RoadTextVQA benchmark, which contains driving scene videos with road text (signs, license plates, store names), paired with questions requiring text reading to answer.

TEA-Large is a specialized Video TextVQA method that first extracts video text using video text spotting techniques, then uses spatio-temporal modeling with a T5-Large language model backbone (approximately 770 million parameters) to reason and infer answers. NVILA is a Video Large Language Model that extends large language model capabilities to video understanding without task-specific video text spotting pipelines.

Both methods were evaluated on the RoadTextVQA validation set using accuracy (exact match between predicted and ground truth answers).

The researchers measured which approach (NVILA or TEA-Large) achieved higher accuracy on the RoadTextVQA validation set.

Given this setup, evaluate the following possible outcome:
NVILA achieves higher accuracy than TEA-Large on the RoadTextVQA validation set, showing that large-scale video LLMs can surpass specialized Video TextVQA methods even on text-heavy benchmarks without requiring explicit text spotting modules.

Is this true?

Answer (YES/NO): YES